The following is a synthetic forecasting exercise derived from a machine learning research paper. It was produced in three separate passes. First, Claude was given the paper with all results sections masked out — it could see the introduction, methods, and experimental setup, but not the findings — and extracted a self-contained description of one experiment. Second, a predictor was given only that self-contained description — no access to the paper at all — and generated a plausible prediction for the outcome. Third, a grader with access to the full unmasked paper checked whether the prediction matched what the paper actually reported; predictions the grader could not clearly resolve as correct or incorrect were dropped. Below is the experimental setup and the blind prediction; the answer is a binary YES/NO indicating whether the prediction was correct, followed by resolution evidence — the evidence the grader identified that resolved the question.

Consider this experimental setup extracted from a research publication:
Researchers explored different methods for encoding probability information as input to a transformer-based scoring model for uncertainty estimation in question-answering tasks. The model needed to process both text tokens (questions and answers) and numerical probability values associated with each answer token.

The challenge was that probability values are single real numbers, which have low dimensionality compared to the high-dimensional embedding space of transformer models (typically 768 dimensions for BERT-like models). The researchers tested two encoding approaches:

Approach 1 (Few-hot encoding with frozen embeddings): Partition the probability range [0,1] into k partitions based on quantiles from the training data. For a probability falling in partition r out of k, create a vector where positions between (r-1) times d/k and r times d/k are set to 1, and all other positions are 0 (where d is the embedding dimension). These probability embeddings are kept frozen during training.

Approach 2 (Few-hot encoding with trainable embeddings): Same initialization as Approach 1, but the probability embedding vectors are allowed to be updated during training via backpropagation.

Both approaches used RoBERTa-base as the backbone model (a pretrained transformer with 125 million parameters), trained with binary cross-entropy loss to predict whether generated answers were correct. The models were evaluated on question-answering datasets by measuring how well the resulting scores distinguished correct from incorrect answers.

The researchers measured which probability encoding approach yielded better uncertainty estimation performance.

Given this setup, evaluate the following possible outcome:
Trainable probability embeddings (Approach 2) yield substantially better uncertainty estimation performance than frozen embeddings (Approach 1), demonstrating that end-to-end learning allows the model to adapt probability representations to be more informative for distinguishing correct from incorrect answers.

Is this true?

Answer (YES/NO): NO